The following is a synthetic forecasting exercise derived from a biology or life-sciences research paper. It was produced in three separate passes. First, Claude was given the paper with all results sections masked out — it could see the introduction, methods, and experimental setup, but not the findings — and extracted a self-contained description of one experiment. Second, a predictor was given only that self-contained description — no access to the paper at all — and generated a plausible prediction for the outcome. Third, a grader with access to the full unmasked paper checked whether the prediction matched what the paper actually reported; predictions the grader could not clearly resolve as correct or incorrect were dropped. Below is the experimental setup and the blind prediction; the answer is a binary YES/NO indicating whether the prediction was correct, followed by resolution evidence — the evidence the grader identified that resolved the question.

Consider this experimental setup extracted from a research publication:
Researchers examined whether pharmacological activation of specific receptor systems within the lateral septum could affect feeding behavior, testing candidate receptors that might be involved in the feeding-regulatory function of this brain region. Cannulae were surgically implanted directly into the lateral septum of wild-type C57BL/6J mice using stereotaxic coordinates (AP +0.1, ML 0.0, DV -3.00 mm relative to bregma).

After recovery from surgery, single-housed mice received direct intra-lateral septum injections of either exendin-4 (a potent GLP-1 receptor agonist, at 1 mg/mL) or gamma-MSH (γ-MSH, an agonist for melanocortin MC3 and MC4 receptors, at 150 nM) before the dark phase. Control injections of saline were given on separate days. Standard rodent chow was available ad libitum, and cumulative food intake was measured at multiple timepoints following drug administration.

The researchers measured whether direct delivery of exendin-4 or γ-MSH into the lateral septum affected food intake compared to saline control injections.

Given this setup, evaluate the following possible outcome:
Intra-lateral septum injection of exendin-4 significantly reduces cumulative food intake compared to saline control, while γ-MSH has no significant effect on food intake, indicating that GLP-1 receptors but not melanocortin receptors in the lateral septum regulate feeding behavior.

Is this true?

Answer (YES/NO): YES